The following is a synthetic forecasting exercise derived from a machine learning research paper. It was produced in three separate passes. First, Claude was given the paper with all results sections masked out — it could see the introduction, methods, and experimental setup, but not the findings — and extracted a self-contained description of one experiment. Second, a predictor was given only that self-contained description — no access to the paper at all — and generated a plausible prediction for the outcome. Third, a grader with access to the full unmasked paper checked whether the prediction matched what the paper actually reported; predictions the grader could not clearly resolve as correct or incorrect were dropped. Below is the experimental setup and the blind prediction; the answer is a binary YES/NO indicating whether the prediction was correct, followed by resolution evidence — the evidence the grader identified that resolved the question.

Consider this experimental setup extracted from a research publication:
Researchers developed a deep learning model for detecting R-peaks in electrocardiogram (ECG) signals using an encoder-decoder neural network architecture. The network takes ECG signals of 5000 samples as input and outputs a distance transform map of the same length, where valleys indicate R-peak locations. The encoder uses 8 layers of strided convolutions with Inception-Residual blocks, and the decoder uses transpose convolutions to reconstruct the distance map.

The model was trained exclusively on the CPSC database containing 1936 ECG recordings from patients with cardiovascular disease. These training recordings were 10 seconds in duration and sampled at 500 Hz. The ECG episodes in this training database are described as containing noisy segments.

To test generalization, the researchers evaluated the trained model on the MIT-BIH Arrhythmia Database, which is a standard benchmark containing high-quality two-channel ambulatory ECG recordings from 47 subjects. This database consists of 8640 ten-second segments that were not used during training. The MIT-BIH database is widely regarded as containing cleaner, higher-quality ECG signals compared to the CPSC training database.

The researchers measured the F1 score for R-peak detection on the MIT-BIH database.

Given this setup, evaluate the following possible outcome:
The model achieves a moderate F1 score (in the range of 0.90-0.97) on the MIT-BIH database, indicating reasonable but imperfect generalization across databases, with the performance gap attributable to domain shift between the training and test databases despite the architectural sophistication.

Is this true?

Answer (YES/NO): NO